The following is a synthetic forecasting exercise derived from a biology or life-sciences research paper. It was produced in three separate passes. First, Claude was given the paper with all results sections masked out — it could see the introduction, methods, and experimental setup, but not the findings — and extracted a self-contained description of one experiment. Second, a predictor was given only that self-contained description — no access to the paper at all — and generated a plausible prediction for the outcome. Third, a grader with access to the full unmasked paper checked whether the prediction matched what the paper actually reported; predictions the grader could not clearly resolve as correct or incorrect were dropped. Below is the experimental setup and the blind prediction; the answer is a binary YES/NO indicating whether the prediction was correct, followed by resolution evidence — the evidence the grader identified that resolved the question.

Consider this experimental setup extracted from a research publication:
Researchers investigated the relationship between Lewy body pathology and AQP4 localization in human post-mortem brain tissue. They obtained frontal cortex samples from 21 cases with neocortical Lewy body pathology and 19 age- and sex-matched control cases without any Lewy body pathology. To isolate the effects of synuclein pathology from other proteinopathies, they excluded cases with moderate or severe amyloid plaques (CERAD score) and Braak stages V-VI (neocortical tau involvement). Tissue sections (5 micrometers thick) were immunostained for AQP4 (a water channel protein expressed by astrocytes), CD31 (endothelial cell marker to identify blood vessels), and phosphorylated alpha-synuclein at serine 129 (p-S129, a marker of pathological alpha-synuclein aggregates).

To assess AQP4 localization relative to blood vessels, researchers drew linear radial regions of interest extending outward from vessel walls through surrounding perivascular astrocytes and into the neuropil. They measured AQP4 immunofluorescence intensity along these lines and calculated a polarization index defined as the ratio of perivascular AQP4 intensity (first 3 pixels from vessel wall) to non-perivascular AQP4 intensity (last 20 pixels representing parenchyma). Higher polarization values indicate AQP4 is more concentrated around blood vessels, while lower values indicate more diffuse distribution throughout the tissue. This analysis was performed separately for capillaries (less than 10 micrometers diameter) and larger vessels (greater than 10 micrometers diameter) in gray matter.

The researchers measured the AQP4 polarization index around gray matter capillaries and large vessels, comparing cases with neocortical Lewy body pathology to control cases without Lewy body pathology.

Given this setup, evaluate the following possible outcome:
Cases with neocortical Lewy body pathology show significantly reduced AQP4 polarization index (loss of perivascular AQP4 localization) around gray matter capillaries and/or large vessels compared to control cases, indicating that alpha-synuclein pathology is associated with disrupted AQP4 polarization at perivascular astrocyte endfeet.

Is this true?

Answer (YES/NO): YES